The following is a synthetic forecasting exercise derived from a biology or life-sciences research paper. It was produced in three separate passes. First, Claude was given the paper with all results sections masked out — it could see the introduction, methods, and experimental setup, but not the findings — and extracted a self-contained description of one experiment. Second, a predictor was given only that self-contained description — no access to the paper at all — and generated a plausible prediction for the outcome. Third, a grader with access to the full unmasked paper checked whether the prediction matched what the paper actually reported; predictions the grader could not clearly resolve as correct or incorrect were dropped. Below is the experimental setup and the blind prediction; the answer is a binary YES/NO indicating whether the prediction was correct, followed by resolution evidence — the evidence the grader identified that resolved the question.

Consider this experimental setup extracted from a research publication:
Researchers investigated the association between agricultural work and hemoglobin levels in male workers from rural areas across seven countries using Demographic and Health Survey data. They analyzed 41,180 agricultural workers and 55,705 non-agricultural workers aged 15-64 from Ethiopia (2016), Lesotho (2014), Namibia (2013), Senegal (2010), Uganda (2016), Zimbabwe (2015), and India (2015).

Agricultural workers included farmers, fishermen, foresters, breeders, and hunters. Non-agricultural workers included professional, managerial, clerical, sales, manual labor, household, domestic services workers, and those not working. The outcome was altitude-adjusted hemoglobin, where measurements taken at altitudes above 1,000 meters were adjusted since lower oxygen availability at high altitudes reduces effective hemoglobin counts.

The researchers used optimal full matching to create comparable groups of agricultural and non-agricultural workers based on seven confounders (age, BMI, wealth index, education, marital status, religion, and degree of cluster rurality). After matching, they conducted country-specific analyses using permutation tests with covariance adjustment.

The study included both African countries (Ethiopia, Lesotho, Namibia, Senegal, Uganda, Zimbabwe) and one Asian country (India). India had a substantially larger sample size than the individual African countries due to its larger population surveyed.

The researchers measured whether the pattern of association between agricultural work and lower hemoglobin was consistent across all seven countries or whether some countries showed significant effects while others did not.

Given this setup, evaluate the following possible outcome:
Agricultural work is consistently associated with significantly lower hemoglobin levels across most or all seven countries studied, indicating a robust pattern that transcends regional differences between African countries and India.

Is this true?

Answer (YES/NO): NO